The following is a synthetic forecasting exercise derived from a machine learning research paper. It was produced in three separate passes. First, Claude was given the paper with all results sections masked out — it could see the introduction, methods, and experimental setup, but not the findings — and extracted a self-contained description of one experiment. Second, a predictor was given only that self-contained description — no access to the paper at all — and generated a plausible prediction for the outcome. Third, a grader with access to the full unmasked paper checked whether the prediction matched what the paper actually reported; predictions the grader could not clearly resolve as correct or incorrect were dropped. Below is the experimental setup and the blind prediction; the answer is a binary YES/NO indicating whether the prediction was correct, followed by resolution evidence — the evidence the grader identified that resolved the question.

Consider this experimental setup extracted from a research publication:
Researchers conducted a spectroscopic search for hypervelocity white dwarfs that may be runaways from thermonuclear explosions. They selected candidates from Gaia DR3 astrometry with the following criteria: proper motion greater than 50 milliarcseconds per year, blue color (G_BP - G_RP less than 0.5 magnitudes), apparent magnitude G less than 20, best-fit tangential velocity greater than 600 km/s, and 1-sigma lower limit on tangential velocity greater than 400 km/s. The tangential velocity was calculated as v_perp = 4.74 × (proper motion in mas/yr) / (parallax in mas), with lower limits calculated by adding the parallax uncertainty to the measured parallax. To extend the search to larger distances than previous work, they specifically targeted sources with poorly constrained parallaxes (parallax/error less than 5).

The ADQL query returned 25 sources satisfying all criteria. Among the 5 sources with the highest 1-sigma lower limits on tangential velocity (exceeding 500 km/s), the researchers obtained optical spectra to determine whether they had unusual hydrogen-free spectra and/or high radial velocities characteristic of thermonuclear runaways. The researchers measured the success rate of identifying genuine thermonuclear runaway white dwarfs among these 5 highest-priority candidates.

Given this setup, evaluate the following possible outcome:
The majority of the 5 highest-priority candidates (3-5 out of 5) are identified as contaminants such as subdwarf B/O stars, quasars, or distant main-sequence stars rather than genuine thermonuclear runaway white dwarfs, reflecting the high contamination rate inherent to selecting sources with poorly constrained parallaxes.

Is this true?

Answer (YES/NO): NO